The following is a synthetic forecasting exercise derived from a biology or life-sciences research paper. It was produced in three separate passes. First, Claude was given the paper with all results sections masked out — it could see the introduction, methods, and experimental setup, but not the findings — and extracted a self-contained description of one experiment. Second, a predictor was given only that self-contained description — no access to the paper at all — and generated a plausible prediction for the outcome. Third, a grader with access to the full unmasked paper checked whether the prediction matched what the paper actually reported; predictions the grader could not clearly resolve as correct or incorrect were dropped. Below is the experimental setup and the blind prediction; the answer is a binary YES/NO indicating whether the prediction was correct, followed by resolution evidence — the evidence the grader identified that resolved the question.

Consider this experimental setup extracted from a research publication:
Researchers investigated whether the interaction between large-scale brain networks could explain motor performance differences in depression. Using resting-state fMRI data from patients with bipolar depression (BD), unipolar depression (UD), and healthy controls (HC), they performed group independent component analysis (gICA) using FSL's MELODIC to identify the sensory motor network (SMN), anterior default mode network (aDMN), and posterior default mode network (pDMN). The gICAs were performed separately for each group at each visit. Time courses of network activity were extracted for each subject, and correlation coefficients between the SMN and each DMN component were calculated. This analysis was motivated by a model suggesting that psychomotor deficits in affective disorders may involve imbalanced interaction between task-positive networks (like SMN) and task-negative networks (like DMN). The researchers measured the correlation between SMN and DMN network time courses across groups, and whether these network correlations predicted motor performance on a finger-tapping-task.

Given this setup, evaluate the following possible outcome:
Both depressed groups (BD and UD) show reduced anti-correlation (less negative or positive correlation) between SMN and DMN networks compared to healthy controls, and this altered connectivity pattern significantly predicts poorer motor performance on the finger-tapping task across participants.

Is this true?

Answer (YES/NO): NO